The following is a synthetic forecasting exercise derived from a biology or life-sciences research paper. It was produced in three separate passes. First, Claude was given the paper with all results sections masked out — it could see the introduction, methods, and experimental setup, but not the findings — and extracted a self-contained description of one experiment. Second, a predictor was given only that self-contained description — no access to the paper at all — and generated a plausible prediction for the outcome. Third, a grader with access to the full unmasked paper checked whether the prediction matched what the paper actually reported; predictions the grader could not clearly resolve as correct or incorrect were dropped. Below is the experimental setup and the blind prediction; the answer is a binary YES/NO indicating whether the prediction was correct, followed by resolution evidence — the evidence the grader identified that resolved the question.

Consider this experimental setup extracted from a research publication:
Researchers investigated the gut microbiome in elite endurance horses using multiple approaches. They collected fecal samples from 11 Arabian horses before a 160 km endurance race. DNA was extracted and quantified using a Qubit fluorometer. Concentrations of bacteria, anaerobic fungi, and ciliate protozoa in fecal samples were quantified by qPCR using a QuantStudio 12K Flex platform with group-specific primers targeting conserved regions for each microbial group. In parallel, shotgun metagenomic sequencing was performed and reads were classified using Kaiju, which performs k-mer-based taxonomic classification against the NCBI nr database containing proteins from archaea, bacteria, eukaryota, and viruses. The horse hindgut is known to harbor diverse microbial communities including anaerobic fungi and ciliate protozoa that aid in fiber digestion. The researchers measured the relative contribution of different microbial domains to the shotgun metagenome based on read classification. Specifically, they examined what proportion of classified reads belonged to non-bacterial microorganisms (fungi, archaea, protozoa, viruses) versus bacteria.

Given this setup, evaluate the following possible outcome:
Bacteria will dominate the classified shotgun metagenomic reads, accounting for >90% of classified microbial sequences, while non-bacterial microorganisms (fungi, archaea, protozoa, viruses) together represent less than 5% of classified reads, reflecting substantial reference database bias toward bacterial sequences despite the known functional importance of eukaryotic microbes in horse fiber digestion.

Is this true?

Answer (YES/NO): YES